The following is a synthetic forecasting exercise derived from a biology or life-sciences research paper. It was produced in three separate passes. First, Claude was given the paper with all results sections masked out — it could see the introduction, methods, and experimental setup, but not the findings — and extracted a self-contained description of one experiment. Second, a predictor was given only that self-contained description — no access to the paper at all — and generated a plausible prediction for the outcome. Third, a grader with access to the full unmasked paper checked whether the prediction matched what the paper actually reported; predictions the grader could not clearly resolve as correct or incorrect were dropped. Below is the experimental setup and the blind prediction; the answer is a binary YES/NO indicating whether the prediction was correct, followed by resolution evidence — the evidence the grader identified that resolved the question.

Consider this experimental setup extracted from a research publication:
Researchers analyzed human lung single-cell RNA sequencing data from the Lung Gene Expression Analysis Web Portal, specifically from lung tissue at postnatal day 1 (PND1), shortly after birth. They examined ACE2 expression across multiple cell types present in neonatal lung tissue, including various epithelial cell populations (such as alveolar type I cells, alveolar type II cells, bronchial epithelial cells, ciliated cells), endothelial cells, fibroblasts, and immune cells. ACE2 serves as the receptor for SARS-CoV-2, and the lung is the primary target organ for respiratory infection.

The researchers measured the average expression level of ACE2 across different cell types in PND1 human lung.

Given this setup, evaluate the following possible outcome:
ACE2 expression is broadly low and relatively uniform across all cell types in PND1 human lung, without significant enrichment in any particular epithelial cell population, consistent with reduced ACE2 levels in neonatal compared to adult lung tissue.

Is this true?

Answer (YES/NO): NO